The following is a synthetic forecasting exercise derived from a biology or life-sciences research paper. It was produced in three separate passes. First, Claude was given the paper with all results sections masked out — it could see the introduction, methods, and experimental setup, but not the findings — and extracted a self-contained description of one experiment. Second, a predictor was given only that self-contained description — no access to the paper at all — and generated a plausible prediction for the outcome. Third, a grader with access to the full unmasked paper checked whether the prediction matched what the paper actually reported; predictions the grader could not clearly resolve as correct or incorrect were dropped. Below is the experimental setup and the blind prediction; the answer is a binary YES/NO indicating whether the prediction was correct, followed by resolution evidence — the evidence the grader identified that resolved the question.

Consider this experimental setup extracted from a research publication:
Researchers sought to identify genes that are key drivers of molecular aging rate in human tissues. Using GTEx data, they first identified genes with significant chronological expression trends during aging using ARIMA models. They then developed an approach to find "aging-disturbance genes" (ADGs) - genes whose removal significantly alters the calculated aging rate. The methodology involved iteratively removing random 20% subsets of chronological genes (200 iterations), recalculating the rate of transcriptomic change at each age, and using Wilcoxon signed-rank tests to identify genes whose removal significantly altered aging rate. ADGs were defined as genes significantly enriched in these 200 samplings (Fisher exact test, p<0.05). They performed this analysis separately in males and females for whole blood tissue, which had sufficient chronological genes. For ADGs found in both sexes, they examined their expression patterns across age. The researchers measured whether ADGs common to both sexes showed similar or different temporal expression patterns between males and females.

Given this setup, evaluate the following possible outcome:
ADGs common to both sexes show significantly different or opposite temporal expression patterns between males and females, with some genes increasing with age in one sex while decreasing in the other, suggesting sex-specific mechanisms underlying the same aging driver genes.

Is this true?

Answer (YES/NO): YES